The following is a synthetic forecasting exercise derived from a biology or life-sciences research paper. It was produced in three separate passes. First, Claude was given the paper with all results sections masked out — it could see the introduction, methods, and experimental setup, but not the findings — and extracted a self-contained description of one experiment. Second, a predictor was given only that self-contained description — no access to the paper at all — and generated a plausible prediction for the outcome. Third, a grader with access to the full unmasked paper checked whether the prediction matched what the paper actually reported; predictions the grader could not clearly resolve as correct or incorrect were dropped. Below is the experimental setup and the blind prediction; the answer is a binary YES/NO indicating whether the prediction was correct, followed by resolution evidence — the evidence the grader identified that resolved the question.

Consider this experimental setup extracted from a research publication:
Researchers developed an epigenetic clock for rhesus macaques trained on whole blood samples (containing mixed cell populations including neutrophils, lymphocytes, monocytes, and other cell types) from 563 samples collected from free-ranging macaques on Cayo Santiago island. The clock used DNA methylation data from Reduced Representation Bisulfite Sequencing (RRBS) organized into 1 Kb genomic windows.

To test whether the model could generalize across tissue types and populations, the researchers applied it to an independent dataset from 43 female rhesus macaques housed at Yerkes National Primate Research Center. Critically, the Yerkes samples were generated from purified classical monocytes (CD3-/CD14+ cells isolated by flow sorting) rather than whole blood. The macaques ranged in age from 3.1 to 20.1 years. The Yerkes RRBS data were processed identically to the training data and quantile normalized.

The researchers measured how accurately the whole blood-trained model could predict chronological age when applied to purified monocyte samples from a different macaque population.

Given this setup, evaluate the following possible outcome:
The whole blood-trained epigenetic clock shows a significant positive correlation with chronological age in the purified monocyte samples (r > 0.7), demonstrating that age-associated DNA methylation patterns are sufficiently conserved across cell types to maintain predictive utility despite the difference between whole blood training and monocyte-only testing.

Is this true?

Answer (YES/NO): NO